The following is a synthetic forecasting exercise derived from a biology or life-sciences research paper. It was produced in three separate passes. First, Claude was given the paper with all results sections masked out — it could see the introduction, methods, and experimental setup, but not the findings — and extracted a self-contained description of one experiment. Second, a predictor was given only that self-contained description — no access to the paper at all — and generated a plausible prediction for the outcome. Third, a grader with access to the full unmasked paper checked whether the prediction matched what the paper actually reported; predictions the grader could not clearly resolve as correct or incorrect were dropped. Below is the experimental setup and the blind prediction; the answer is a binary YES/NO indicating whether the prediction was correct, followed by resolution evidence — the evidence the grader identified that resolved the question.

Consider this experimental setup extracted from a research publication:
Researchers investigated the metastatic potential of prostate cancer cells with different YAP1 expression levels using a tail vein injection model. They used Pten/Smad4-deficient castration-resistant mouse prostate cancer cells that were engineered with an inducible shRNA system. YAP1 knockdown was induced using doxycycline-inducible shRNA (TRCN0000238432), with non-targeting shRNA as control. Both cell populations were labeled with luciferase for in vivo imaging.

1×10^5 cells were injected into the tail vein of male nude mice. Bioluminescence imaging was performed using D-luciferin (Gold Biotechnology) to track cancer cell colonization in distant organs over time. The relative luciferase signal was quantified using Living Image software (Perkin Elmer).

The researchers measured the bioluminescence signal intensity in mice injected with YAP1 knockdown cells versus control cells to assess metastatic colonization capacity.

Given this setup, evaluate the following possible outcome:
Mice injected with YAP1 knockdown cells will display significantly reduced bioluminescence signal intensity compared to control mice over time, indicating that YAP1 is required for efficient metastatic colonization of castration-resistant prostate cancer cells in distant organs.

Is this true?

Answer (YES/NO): NO